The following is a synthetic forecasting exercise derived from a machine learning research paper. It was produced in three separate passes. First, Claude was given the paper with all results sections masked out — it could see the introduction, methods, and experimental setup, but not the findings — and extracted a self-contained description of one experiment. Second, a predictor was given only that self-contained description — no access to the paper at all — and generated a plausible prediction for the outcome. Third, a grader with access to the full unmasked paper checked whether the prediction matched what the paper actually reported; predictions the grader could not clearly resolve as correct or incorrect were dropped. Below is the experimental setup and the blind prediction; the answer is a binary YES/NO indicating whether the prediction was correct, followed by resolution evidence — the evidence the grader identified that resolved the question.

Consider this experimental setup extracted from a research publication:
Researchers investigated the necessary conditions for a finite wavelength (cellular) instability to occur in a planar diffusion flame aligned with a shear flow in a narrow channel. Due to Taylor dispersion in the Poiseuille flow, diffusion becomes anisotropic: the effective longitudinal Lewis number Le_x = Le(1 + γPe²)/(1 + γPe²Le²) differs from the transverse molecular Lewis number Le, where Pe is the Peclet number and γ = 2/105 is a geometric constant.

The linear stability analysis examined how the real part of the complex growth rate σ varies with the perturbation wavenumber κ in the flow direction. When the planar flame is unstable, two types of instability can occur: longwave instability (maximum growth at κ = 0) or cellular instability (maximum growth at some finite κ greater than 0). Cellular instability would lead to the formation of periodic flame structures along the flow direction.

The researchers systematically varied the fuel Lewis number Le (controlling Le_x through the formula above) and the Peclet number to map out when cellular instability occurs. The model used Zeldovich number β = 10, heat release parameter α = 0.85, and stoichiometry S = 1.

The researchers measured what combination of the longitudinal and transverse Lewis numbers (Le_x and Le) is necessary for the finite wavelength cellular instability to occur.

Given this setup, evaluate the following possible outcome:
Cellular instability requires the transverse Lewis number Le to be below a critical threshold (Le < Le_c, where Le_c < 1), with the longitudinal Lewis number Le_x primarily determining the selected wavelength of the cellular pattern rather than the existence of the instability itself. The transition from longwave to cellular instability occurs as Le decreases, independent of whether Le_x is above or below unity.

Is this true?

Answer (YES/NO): NO